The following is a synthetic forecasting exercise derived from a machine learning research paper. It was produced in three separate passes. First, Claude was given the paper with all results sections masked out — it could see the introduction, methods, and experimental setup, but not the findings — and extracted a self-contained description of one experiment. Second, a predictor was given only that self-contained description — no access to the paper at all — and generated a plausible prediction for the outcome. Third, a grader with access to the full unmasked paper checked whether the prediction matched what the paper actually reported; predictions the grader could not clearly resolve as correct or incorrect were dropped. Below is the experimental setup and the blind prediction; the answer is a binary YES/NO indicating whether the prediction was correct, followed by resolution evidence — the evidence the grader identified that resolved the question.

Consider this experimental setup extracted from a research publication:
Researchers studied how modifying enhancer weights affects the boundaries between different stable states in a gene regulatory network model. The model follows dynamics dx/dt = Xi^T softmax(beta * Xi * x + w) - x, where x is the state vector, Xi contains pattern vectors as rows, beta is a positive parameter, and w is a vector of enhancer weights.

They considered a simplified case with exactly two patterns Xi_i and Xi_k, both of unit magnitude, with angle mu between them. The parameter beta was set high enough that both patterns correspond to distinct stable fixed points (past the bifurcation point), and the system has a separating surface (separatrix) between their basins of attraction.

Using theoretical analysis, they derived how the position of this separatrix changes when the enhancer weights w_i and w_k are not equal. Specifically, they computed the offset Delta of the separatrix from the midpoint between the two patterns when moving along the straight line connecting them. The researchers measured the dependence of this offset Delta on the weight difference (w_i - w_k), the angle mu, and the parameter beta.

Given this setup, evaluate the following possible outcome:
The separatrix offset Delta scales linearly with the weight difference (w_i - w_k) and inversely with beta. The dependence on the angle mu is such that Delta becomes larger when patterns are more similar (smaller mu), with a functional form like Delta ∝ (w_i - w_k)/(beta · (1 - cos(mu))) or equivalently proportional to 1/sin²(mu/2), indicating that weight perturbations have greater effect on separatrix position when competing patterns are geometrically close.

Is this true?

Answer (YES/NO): NO